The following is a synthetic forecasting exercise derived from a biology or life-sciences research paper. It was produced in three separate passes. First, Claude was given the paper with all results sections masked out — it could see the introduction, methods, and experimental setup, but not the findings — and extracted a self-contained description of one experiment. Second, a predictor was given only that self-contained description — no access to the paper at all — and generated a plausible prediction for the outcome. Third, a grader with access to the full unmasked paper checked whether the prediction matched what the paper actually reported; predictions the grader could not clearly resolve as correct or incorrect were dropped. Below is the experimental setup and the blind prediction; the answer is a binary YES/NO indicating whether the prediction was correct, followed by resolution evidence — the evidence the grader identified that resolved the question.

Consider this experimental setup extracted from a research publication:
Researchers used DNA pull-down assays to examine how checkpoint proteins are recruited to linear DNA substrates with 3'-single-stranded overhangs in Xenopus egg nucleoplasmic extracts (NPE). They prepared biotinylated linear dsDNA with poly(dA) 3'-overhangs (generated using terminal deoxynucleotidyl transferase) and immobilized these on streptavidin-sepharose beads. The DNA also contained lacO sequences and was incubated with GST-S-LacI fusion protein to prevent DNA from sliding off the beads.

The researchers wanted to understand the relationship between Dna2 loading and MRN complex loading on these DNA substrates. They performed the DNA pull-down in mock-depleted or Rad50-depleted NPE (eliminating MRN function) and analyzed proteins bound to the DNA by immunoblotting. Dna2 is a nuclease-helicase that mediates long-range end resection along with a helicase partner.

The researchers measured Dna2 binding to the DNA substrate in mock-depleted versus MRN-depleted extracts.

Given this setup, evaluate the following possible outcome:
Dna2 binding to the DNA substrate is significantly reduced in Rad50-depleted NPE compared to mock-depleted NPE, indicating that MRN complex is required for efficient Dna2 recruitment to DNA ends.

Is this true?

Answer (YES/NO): YES